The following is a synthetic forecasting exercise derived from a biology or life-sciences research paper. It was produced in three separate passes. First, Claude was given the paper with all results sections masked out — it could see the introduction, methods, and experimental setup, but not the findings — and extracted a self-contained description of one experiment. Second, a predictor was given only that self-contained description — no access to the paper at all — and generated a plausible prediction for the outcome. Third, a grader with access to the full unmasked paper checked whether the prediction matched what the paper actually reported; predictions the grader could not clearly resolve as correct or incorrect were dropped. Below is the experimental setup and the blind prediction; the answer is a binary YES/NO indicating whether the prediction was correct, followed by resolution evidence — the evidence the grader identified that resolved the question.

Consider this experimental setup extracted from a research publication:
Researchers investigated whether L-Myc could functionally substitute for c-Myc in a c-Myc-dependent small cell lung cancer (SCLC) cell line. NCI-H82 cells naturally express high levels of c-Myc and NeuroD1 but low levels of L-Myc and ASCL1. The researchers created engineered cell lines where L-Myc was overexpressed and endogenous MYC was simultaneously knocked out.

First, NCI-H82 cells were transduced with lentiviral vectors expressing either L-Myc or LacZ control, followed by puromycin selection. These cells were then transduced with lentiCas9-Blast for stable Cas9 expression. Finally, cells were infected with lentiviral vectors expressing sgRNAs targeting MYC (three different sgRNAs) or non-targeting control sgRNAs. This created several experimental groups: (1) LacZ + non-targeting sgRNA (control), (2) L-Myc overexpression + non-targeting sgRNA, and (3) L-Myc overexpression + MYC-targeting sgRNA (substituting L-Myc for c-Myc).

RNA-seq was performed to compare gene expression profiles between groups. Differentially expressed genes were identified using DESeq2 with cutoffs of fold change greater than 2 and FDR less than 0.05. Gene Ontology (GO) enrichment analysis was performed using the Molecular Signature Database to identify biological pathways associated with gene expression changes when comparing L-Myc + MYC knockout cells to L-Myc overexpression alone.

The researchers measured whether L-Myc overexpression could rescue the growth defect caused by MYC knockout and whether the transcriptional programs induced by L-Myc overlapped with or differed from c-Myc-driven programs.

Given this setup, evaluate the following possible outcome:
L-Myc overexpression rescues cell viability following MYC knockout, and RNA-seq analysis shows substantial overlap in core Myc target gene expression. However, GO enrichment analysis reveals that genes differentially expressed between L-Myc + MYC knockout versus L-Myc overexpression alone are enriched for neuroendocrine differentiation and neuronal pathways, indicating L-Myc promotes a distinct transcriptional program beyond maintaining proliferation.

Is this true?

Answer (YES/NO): NO